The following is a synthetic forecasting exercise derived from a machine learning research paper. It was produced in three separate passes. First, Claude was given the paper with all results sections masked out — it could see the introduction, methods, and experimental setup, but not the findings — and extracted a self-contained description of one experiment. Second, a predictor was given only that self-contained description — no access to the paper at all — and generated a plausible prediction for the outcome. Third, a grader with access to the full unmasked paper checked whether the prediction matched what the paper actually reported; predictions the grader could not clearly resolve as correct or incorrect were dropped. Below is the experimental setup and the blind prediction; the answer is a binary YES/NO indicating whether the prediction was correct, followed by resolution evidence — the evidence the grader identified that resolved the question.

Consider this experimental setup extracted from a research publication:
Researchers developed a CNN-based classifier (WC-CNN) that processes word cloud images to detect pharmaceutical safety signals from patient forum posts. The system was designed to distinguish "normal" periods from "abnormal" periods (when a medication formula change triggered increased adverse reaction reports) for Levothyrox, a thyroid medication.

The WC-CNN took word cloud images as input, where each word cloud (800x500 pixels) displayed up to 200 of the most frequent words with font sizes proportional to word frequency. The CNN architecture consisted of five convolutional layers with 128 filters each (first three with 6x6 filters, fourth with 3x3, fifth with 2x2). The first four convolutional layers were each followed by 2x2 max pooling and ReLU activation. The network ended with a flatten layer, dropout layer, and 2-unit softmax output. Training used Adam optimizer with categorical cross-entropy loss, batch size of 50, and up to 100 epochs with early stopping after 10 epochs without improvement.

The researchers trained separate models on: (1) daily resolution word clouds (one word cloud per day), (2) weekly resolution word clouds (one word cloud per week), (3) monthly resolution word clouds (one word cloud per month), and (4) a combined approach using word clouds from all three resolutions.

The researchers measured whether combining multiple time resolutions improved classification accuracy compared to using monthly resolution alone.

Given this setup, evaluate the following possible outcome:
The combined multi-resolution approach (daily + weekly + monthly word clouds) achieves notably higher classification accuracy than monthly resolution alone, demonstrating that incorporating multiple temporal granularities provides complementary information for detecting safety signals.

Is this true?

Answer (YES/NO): NO